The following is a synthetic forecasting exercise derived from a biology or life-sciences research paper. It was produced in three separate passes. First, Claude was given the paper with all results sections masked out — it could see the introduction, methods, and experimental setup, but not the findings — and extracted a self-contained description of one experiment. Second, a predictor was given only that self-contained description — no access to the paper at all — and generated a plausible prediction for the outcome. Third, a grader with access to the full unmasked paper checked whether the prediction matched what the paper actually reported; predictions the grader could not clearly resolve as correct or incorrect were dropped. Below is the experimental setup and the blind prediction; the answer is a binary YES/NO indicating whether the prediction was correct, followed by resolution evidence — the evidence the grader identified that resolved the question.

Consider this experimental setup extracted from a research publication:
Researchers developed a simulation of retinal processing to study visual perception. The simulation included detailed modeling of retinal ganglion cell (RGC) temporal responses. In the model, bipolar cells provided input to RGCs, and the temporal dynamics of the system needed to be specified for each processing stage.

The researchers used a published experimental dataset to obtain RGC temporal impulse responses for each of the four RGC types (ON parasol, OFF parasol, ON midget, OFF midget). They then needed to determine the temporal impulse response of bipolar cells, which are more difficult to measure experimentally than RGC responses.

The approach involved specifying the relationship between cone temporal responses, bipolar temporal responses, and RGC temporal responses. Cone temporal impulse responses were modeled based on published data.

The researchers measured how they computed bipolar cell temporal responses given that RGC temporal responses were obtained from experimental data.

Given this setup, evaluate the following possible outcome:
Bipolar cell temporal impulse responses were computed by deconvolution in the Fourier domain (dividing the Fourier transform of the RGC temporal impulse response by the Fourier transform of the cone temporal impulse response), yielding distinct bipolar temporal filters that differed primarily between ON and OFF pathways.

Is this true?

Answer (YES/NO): NO